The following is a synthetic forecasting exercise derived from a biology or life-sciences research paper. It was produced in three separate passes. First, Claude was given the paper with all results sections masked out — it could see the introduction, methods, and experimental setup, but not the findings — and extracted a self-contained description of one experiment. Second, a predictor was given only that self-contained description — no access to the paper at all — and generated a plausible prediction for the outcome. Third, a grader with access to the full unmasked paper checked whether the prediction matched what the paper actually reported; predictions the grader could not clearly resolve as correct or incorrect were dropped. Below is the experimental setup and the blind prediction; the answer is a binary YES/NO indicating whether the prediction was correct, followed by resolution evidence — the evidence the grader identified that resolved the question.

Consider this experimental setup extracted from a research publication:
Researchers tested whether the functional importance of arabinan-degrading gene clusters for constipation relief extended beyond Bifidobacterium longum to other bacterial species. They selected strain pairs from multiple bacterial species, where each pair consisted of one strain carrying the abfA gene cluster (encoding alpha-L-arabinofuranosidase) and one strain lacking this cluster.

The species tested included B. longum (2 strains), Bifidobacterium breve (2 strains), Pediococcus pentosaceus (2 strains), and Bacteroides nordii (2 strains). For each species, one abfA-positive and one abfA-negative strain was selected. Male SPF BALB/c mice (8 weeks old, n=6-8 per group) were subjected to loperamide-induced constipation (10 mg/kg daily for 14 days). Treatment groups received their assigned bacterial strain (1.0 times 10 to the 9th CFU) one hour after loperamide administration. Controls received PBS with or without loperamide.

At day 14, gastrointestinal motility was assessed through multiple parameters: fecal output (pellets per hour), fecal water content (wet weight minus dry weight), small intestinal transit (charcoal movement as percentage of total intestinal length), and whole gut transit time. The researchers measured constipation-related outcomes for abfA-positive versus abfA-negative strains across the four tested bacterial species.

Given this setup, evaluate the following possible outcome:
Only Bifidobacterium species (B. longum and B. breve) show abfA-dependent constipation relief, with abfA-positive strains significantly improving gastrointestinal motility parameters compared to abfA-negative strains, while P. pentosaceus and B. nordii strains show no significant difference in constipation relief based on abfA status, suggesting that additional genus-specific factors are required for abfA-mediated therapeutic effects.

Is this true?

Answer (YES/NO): NO